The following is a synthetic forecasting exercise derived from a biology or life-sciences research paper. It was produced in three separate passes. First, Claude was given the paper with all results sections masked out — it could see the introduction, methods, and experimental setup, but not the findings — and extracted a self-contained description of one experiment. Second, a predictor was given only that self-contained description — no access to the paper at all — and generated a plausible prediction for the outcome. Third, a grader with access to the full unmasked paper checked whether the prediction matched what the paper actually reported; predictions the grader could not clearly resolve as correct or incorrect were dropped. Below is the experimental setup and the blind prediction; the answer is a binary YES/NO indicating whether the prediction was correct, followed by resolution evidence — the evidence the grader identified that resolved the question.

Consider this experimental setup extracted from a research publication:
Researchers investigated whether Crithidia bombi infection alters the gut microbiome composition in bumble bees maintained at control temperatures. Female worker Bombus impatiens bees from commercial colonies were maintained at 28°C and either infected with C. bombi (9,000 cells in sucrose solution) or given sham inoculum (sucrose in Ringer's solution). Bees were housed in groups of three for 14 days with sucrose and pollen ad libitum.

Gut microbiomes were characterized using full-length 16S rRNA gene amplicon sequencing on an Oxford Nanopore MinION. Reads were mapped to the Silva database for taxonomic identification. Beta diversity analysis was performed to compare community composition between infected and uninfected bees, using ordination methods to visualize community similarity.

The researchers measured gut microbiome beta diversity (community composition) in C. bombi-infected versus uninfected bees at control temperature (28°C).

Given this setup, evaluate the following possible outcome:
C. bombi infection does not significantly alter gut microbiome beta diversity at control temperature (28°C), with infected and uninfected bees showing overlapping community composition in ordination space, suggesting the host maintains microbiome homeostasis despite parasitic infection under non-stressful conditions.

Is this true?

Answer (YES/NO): YES